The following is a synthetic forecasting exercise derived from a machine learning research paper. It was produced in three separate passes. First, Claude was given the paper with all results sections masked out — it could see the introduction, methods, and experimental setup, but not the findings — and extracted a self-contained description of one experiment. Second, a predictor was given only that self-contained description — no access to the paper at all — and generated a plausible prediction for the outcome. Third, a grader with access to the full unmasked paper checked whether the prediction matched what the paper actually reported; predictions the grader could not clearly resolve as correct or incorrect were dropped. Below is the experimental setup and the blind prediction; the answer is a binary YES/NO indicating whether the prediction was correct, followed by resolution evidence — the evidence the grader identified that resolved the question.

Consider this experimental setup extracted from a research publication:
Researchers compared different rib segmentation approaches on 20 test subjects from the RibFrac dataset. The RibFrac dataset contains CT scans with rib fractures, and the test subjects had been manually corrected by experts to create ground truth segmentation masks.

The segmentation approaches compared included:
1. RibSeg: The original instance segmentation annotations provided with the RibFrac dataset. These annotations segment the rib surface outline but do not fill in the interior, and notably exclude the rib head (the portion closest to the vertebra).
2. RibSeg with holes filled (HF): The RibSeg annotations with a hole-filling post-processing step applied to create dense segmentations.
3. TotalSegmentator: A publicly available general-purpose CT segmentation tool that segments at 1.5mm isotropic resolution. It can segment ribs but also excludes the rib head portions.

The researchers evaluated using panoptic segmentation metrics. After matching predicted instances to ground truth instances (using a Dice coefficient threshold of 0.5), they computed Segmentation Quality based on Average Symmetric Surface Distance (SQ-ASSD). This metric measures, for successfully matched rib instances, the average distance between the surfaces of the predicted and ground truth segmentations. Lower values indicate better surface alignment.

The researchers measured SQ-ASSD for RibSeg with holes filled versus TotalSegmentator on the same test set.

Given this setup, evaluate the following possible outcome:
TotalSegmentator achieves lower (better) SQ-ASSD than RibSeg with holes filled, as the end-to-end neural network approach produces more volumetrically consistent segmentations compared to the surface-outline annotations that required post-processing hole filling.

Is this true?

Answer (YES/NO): NO